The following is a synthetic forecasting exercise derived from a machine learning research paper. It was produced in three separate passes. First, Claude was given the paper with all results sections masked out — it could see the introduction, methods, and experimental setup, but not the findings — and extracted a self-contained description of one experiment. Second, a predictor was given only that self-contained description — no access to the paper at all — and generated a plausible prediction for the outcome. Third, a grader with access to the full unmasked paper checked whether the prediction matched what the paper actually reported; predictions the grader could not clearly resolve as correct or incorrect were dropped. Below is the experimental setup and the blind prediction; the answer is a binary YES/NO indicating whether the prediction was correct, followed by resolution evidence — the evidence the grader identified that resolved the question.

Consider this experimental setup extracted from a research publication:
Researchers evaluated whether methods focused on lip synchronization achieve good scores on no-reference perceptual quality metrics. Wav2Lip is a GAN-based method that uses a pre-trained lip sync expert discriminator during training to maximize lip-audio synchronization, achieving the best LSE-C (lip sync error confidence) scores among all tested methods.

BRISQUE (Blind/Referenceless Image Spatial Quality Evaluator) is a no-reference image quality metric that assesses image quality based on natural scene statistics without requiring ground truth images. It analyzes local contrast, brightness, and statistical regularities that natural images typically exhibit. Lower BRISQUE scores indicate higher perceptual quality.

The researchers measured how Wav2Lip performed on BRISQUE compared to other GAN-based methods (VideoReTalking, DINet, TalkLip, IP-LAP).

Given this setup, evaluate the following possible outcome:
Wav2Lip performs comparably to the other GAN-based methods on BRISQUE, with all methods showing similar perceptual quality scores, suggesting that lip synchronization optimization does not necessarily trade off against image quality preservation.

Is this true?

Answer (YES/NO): NO